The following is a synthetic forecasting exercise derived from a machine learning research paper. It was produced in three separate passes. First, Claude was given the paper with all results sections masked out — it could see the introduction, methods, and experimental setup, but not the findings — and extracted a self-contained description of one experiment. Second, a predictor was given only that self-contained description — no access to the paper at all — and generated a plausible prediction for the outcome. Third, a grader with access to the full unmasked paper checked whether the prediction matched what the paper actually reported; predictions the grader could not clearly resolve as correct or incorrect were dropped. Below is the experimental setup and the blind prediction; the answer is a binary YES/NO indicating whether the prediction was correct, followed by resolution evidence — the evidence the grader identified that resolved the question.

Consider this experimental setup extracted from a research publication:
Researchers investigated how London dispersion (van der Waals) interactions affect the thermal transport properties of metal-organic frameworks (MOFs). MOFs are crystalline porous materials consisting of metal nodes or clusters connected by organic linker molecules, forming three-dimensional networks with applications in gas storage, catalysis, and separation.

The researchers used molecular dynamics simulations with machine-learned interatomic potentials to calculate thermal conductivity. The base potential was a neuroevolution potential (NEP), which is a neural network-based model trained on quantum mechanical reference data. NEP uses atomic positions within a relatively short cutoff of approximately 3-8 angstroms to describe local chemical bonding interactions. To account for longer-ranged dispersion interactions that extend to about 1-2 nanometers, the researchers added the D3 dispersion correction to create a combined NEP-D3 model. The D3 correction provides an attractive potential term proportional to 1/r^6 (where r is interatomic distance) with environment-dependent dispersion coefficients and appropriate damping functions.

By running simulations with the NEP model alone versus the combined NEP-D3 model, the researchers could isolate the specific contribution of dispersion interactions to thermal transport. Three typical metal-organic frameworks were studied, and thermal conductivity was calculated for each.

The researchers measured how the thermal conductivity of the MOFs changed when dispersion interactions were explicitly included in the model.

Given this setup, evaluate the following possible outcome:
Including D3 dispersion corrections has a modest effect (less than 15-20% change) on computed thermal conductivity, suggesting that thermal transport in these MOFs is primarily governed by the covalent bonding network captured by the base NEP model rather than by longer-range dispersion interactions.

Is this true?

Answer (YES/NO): YES